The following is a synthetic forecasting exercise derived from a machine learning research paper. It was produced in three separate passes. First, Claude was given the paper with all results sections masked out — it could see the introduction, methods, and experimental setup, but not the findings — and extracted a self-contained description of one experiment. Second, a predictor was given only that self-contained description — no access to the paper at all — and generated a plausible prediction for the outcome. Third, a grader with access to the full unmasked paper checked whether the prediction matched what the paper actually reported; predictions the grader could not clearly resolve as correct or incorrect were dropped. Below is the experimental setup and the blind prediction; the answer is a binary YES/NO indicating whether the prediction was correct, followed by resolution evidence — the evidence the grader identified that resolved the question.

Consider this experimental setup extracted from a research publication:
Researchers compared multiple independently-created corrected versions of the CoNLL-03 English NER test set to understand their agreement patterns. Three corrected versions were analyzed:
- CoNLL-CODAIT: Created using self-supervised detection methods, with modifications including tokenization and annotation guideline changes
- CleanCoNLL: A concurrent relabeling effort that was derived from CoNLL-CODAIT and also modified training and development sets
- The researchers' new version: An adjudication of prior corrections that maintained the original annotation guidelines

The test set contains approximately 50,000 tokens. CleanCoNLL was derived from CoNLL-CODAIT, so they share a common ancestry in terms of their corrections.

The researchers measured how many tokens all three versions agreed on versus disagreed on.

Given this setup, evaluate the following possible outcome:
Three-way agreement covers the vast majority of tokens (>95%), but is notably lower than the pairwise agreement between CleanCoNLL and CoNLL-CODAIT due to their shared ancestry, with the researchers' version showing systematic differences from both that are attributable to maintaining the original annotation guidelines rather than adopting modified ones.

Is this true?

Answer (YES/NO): NO